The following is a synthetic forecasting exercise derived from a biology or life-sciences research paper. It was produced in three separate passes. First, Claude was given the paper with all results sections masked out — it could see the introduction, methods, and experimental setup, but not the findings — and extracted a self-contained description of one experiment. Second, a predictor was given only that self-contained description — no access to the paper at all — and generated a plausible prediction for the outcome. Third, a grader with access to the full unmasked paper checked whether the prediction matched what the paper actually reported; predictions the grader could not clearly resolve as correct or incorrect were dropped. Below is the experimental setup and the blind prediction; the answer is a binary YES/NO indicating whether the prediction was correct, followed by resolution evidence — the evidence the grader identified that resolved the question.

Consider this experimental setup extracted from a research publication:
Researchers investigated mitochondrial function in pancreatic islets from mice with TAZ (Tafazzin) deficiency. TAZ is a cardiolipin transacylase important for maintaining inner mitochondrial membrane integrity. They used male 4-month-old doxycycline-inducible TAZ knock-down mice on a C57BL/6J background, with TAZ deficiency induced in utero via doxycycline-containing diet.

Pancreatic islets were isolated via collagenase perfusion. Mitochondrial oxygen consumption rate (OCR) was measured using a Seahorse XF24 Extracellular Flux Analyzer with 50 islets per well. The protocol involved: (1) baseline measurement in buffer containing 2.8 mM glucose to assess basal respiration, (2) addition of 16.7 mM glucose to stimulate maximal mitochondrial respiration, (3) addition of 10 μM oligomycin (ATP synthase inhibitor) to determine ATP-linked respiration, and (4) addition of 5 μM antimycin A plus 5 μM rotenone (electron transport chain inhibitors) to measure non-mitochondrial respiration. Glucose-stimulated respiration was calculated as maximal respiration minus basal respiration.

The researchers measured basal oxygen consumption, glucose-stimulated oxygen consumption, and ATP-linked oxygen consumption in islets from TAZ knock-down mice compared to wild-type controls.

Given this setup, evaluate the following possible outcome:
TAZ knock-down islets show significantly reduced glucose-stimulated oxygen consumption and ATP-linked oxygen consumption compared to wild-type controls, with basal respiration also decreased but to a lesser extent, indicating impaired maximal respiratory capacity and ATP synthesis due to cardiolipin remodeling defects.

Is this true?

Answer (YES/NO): NO